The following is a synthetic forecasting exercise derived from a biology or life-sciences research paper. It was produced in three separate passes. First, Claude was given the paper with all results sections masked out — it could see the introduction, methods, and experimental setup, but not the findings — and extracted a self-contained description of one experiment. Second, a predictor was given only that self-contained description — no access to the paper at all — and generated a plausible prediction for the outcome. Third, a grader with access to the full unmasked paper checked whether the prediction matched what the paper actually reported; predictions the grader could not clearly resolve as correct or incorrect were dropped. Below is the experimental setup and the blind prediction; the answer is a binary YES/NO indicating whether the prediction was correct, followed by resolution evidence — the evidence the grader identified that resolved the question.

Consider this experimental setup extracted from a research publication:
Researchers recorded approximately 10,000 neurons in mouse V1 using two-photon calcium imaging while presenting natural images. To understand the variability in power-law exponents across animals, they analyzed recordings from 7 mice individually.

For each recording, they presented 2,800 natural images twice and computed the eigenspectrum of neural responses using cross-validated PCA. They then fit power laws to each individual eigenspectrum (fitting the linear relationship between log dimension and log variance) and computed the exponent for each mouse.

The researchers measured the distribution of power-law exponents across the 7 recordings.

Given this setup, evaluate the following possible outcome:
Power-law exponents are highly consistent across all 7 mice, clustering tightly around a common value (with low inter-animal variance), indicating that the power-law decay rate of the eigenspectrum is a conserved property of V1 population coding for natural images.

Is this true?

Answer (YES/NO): NO